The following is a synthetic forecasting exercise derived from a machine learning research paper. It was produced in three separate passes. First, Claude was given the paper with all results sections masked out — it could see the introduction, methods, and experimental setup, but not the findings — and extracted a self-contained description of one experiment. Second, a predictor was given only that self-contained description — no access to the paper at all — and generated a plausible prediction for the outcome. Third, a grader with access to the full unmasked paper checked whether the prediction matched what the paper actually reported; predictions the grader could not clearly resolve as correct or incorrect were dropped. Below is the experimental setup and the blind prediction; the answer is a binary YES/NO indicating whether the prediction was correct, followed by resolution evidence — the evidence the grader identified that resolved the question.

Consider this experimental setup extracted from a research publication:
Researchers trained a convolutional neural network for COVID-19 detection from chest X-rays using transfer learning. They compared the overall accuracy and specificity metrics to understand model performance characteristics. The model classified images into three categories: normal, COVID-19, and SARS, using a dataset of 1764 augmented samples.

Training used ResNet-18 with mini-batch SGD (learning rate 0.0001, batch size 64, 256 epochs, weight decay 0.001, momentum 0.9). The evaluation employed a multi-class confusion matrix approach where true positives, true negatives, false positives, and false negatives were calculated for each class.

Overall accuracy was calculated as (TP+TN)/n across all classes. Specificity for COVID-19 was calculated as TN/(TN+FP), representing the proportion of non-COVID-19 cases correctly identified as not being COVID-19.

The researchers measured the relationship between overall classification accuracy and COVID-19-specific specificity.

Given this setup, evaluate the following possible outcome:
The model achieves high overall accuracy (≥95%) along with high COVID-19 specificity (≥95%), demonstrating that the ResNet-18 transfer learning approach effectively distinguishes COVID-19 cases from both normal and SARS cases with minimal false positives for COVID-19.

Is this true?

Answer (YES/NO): NO